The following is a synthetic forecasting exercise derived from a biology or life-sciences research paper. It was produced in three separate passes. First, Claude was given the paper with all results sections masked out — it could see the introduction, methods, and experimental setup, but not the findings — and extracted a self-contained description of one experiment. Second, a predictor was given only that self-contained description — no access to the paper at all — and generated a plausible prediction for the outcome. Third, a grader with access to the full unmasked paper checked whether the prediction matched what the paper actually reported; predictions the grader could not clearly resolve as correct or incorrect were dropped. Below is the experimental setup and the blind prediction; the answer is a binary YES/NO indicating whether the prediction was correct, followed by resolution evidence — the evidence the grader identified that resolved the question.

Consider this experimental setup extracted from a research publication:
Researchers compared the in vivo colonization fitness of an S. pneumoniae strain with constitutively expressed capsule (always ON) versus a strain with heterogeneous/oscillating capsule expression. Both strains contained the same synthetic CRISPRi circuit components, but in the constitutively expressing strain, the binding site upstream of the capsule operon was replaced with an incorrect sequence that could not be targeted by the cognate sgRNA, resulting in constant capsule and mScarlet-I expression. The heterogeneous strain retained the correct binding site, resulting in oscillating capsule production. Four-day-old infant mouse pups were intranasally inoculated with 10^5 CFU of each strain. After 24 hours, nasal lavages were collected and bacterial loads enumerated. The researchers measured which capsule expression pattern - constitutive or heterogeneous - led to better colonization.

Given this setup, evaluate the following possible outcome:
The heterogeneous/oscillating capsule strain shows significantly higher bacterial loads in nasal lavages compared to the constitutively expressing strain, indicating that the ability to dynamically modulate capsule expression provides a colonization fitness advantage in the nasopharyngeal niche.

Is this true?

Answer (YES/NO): YES